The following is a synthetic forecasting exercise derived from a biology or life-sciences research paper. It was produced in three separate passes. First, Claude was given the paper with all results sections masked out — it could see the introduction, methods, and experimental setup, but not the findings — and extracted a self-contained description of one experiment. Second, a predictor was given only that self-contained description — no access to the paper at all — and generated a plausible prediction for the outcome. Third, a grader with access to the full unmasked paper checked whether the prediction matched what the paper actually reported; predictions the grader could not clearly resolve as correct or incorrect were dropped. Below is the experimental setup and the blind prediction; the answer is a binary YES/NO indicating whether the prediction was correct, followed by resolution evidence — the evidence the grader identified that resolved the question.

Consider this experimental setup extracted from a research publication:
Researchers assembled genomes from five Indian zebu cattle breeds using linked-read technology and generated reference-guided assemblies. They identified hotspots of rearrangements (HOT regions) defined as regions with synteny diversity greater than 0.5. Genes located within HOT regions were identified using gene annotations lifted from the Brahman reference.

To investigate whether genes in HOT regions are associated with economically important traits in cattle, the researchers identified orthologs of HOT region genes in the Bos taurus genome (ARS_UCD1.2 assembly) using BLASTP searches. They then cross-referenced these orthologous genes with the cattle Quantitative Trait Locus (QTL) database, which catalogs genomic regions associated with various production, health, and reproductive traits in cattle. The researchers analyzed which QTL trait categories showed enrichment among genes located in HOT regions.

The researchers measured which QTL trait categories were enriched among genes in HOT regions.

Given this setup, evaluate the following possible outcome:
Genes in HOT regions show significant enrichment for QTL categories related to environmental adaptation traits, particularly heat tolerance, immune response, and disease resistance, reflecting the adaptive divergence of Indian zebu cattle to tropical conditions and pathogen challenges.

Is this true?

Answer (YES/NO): NO